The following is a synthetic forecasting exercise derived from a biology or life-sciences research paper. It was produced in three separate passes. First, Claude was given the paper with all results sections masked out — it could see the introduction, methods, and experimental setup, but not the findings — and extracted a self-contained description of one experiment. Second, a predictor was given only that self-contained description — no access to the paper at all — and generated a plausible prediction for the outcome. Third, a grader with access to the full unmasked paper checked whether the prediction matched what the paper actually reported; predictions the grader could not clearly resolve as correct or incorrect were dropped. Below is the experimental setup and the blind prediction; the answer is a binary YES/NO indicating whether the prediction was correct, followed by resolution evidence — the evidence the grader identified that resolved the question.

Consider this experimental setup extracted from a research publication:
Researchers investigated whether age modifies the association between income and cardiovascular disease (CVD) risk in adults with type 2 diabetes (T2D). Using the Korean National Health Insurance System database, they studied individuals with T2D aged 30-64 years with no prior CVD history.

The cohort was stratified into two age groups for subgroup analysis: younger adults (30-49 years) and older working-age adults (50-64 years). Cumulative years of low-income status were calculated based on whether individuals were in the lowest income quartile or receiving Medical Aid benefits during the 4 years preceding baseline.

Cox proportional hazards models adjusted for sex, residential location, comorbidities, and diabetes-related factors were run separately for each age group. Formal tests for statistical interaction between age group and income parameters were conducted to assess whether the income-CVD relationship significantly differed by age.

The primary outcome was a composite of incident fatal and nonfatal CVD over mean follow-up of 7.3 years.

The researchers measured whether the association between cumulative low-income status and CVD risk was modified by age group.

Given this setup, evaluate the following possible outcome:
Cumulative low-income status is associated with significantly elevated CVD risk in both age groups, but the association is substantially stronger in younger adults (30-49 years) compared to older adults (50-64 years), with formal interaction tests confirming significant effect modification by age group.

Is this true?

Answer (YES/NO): YES